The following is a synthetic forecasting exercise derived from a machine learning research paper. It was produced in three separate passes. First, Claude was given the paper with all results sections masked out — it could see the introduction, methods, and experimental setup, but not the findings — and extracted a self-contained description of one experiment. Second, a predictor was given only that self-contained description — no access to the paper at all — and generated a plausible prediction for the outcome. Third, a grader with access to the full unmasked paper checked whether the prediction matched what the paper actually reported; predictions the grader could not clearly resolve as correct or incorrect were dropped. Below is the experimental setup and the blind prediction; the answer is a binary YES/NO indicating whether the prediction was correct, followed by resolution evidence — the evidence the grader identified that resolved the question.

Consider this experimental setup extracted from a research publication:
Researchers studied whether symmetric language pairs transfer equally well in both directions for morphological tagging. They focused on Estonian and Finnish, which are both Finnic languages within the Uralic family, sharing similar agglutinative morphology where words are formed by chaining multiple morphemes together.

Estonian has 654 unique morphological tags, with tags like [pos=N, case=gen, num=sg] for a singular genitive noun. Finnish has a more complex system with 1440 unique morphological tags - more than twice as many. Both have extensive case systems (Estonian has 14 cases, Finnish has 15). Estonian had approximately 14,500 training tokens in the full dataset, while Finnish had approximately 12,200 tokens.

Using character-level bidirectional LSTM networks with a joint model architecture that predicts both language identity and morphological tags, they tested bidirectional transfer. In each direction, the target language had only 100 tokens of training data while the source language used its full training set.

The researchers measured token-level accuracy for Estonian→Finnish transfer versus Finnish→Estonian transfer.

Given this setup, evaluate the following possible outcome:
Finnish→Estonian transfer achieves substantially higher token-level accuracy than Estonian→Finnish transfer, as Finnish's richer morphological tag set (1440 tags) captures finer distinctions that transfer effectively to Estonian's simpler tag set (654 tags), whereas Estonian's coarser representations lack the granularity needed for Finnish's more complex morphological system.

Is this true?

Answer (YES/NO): NO